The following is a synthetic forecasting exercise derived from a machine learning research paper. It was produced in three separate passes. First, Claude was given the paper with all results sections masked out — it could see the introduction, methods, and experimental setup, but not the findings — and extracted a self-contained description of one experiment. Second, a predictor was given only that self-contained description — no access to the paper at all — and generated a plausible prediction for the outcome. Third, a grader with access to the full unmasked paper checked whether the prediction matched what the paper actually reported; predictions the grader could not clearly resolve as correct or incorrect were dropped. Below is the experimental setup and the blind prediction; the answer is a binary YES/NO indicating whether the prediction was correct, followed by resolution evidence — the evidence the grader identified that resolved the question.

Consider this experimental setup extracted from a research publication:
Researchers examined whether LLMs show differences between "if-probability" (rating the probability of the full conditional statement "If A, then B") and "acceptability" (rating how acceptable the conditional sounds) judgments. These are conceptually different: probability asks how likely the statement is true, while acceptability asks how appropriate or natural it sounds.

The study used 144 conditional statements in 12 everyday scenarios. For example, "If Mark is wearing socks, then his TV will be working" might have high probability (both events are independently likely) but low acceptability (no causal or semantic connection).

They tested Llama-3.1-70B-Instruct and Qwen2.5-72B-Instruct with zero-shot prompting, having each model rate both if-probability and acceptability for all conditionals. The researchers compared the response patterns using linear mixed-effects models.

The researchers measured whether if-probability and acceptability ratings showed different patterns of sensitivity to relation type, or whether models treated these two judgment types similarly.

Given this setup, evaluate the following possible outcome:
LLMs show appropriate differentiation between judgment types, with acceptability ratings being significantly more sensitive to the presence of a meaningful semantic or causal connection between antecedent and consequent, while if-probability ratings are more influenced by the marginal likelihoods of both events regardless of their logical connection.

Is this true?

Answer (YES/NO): NO